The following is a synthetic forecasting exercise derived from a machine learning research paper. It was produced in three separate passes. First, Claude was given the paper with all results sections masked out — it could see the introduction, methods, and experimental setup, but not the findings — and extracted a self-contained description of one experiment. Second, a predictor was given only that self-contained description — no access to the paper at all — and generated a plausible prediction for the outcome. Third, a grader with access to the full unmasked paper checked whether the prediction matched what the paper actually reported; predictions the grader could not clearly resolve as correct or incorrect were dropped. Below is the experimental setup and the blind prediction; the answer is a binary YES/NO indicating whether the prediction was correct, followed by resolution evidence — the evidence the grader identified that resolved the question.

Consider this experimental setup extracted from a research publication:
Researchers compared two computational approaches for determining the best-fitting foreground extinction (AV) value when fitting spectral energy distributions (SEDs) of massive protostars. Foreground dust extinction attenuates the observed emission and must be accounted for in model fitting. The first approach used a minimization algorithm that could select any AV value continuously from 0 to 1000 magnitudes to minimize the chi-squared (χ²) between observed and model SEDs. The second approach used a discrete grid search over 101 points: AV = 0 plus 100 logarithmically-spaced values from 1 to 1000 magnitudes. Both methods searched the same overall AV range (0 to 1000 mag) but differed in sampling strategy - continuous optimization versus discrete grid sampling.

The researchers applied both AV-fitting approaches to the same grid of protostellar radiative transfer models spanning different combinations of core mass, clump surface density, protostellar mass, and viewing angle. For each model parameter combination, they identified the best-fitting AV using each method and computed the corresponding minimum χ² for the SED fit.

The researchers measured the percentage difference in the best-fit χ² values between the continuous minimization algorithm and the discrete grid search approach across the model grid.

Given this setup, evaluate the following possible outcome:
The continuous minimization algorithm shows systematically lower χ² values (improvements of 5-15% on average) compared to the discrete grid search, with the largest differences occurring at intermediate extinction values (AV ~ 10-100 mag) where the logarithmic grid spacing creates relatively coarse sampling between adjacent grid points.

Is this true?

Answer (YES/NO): NO